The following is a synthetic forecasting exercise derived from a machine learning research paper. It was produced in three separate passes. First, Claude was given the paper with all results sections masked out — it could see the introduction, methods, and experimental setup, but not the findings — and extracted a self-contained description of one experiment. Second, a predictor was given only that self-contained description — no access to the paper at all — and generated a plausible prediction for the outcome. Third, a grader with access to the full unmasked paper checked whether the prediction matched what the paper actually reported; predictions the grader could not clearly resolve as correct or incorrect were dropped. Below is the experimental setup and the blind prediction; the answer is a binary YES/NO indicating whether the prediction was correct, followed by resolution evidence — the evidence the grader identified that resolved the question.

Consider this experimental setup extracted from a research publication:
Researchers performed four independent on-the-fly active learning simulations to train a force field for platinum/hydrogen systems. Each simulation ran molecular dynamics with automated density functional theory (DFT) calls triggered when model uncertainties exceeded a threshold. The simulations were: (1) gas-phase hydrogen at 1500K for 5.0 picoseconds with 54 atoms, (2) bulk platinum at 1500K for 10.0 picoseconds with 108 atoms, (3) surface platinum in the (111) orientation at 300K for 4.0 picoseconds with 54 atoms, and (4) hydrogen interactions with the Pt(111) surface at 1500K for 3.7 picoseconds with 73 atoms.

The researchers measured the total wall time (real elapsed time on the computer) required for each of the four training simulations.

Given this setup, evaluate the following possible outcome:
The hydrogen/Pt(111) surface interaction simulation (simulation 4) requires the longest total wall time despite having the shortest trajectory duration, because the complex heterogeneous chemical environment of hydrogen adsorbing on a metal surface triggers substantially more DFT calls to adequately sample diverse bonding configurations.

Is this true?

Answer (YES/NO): YES